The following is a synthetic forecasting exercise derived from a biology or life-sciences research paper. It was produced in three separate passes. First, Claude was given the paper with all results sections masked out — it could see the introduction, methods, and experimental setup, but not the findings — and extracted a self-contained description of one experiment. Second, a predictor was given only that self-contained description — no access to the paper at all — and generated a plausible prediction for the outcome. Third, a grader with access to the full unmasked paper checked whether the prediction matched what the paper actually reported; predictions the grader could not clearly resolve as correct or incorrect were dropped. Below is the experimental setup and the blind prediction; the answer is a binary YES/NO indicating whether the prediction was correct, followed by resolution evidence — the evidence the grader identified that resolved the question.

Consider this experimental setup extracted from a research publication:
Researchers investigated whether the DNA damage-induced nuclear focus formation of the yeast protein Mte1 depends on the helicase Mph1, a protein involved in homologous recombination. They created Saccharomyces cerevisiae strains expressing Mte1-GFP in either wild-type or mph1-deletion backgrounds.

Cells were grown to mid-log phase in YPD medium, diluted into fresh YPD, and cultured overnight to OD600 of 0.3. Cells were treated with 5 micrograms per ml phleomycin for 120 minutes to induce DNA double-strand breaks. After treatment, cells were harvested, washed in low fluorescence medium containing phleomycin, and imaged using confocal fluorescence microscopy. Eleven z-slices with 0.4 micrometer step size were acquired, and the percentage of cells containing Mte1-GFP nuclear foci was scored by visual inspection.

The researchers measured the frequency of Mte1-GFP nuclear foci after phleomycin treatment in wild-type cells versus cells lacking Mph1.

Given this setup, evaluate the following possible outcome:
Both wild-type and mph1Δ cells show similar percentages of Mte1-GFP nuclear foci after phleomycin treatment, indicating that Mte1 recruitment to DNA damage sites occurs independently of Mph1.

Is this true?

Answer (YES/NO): NO